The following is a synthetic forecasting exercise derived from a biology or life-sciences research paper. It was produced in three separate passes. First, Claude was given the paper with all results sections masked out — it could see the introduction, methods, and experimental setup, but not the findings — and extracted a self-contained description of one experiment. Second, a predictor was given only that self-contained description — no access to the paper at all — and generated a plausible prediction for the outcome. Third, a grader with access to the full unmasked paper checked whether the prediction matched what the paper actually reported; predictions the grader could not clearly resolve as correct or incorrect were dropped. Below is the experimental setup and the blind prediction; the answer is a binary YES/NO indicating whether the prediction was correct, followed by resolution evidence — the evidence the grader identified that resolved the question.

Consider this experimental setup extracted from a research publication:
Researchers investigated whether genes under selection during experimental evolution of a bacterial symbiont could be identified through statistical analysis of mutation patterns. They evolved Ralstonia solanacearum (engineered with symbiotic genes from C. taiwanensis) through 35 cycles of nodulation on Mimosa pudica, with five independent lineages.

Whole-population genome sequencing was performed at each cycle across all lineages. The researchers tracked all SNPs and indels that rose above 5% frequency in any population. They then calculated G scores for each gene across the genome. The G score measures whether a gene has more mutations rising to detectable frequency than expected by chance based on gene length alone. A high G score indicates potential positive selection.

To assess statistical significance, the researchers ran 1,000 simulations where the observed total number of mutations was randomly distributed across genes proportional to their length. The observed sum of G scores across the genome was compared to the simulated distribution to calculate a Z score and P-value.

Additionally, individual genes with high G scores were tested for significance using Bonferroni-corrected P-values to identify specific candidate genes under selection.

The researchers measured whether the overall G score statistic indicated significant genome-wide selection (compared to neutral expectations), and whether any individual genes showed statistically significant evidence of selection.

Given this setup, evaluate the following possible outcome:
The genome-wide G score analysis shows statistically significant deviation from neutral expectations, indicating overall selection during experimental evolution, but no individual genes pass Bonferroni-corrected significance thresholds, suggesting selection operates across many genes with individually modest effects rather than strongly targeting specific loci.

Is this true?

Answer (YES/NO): NO